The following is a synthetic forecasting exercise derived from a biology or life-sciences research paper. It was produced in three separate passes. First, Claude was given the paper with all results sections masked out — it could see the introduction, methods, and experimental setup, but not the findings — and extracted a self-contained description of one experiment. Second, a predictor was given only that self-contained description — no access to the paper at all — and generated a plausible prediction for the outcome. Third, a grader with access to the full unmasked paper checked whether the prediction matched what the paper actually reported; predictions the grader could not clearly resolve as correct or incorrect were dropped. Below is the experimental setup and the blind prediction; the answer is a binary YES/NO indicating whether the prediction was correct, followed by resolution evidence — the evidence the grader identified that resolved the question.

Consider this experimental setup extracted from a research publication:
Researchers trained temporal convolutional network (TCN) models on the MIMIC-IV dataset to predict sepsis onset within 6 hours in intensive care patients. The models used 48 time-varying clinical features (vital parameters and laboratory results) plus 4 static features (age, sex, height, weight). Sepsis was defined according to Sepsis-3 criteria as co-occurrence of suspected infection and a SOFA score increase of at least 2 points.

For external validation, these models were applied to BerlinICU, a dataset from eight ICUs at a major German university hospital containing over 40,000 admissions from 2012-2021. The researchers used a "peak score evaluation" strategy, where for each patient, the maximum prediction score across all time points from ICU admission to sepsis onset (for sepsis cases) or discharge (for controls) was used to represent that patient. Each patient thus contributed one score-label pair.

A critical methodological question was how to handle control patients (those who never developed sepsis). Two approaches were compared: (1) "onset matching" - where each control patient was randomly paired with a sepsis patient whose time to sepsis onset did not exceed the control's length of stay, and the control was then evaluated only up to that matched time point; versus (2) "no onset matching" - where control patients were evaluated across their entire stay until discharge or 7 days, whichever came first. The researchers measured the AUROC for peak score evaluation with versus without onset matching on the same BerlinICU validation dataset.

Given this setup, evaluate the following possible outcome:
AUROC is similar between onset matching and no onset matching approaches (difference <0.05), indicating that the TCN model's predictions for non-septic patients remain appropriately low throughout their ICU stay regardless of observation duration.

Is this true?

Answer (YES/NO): NO